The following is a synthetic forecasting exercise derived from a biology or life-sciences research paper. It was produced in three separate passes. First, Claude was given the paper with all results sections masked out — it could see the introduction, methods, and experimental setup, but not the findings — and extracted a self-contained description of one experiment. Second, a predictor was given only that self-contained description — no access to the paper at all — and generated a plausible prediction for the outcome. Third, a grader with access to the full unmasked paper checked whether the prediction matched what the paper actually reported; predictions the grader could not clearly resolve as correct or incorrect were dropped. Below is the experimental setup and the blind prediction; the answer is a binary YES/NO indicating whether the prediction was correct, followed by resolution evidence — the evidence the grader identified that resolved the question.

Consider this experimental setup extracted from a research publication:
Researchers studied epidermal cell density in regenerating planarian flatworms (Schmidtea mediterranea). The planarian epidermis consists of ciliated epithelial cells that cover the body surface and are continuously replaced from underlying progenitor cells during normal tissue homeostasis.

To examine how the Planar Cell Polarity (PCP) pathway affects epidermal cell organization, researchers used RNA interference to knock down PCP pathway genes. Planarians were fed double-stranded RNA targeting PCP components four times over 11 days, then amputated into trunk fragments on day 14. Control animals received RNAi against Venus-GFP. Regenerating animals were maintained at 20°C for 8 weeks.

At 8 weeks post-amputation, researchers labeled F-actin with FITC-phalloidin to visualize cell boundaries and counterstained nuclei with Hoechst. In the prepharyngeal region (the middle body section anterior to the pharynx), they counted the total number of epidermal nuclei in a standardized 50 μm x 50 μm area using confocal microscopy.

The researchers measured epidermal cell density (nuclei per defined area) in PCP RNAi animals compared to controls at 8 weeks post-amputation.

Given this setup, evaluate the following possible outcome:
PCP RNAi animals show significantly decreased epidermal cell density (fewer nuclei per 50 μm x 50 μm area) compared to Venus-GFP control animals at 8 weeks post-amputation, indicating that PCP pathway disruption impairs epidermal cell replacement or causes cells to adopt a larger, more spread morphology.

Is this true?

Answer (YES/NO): NO